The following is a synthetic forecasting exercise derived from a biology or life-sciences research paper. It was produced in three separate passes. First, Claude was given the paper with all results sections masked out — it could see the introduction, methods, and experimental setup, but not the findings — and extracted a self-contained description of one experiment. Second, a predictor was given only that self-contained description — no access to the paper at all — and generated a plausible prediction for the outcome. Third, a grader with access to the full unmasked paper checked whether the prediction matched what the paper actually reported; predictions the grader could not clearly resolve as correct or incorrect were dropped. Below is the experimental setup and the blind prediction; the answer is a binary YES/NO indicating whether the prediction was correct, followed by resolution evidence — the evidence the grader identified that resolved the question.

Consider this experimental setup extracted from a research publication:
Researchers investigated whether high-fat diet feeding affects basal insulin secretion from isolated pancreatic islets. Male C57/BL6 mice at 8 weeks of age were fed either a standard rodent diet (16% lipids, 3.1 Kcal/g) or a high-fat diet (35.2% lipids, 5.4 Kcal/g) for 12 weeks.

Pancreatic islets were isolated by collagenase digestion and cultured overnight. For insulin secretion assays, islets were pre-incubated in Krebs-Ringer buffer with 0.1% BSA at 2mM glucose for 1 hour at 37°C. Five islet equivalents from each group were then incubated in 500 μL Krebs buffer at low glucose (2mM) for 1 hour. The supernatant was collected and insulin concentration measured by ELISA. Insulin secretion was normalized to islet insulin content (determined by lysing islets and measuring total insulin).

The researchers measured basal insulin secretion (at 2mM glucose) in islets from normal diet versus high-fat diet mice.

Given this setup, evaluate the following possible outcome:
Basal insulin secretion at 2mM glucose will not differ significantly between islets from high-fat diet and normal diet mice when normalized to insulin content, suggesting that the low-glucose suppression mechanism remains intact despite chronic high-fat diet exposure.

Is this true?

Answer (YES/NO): YES